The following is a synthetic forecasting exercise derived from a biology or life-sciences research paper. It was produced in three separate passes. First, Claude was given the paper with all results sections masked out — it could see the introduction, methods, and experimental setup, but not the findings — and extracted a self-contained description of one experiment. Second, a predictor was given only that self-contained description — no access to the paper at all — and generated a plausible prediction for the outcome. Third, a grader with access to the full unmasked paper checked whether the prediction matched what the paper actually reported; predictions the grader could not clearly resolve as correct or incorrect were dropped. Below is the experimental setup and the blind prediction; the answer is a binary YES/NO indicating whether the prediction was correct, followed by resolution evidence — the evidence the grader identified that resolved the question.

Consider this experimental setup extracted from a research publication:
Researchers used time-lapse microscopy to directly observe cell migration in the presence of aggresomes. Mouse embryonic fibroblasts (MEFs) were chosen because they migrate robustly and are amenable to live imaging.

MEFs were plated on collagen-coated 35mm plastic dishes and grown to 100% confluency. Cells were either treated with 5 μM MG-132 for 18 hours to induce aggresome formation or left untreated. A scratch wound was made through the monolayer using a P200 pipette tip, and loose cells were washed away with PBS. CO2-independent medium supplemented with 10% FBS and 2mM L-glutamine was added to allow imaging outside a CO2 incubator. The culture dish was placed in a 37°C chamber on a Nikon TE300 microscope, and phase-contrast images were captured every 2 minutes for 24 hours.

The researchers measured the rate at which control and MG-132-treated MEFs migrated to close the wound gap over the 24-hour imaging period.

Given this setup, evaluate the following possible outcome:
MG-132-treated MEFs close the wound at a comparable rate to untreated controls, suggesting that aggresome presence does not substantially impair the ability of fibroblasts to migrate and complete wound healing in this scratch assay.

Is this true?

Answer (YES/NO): NO